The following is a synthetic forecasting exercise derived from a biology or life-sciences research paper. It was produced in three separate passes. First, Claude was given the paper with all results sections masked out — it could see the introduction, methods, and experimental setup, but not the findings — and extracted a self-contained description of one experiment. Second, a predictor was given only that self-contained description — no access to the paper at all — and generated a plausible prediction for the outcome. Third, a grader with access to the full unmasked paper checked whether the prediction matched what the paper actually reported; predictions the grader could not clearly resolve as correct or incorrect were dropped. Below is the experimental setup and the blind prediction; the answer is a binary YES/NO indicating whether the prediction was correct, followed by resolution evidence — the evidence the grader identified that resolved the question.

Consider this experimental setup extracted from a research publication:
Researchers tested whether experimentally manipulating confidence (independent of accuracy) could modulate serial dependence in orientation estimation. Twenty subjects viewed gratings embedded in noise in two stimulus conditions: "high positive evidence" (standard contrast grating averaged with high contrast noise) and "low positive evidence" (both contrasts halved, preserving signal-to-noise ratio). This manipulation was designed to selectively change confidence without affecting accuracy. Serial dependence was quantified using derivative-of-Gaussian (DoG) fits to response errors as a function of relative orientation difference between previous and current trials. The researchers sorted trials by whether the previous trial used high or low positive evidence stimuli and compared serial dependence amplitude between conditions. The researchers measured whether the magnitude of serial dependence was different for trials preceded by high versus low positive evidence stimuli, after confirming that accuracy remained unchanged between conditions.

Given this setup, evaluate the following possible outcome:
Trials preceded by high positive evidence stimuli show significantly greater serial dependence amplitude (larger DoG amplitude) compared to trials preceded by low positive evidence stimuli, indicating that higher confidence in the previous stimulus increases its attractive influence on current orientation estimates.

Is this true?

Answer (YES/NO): YES